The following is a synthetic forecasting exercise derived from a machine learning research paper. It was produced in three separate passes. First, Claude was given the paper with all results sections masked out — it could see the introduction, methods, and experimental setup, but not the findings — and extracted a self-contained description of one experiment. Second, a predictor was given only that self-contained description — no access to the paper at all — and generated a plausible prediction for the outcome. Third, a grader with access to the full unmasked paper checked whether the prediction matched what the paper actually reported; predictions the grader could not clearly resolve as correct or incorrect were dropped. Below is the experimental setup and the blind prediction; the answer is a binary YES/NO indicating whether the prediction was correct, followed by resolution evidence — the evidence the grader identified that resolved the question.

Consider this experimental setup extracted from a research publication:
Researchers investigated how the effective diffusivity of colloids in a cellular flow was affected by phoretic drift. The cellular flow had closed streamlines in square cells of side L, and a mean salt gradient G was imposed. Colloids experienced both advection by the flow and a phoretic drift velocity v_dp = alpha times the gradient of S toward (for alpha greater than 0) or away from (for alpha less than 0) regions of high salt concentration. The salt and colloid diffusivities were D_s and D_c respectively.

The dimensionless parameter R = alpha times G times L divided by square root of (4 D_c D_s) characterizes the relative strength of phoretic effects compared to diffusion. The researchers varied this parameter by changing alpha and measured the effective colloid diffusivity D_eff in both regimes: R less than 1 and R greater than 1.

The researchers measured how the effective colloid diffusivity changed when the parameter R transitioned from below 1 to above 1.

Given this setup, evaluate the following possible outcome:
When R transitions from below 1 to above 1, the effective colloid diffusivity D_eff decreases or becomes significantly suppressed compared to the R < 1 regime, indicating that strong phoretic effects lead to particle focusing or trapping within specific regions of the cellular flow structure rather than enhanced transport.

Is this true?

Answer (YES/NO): YES